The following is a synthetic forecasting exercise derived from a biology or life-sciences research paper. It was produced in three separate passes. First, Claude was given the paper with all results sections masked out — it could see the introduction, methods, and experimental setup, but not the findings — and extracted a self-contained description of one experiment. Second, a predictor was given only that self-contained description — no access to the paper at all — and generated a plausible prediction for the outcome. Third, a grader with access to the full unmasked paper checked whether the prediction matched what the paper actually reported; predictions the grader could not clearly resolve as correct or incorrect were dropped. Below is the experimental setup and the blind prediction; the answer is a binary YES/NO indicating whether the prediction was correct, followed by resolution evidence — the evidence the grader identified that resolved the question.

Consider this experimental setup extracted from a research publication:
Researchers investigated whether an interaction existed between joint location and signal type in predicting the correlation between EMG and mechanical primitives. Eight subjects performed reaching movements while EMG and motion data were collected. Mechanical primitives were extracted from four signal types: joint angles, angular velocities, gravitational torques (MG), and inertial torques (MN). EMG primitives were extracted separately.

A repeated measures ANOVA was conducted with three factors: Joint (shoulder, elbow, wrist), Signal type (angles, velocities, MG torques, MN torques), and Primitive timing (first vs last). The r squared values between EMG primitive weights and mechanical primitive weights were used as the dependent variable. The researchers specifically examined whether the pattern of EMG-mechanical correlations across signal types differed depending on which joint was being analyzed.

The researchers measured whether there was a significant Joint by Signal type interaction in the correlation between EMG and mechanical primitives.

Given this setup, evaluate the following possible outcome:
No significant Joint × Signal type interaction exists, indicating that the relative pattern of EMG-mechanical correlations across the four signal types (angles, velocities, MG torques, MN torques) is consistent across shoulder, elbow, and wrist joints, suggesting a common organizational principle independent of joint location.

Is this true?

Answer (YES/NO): YES